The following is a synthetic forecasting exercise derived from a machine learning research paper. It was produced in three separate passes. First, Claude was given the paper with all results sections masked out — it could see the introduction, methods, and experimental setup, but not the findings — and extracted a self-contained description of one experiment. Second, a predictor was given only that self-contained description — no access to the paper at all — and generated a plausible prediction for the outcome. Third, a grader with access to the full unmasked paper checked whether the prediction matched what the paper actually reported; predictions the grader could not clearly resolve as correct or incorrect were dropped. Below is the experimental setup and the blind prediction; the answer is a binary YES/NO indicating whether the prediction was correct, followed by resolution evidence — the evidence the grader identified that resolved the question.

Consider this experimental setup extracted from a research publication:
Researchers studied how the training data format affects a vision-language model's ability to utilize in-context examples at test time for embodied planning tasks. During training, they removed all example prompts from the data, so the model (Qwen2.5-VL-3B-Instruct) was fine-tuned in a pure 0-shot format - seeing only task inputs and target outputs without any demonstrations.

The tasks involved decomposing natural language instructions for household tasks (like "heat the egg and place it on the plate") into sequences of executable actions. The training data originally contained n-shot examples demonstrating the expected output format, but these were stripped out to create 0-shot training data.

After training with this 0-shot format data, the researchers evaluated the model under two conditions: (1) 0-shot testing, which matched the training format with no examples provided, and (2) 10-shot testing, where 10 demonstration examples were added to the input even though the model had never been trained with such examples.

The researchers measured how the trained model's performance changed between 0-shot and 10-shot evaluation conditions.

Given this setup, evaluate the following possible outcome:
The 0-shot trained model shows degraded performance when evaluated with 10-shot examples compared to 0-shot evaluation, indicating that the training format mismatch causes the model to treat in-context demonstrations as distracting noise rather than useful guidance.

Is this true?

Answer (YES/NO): YES